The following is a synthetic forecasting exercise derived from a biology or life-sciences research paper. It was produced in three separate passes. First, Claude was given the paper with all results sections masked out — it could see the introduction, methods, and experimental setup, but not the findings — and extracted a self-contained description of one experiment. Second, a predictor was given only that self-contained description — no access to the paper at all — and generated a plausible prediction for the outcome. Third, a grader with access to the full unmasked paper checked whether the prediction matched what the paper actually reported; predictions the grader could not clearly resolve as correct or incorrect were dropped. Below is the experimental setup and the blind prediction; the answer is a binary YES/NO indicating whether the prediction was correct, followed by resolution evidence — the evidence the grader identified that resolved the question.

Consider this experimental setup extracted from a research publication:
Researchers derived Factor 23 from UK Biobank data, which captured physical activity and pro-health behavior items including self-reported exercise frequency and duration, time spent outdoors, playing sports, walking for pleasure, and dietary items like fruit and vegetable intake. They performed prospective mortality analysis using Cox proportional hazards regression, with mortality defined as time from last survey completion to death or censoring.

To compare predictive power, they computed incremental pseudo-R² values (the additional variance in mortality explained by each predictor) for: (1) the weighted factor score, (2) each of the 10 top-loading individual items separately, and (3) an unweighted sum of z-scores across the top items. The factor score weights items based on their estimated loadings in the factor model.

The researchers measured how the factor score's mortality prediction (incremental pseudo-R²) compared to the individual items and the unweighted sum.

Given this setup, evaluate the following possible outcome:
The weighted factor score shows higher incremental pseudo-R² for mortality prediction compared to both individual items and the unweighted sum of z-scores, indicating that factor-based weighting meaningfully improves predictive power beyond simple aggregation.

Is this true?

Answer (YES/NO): YES